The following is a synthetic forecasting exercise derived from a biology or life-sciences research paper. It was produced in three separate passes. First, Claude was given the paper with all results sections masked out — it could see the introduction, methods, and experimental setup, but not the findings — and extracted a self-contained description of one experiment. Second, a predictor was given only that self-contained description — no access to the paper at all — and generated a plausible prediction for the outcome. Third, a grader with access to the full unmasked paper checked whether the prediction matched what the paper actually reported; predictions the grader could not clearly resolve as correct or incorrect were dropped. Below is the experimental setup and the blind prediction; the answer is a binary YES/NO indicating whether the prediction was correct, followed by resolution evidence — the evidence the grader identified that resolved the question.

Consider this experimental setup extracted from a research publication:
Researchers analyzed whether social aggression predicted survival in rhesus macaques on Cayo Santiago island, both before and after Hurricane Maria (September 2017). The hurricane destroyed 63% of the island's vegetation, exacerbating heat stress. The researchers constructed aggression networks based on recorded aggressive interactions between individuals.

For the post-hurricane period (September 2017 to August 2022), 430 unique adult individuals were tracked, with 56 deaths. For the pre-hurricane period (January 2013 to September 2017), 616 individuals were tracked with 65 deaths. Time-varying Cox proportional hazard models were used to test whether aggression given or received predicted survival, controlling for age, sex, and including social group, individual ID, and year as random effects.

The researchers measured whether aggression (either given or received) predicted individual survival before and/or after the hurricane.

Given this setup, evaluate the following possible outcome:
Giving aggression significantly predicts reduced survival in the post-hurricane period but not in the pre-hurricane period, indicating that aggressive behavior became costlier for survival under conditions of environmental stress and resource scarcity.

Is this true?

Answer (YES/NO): NO